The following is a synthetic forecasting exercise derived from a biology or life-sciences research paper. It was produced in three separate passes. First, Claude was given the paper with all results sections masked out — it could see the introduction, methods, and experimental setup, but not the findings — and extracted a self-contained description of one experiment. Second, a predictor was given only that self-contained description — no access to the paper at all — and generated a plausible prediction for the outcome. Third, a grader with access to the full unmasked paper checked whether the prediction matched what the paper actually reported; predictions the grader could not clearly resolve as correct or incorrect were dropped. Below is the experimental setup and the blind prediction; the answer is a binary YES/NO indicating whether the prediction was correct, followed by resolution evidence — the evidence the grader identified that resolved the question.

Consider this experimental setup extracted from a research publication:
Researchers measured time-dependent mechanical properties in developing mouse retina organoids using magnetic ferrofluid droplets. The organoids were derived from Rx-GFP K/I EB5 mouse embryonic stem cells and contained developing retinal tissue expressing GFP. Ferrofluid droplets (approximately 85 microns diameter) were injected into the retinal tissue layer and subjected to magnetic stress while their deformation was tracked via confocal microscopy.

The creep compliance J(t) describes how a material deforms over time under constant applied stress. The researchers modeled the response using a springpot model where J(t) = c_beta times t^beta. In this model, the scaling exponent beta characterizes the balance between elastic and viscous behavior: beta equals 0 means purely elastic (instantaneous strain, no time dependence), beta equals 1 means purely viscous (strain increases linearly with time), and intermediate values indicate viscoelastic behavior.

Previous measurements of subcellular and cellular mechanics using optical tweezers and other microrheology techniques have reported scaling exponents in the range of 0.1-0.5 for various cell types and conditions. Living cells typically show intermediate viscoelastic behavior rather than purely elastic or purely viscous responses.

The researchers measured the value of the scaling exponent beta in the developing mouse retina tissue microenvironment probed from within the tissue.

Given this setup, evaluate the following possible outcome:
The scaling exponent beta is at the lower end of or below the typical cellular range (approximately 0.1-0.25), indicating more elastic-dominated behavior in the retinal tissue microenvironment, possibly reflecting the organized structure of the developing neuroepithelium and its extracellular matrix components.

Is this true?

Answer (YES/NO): YES